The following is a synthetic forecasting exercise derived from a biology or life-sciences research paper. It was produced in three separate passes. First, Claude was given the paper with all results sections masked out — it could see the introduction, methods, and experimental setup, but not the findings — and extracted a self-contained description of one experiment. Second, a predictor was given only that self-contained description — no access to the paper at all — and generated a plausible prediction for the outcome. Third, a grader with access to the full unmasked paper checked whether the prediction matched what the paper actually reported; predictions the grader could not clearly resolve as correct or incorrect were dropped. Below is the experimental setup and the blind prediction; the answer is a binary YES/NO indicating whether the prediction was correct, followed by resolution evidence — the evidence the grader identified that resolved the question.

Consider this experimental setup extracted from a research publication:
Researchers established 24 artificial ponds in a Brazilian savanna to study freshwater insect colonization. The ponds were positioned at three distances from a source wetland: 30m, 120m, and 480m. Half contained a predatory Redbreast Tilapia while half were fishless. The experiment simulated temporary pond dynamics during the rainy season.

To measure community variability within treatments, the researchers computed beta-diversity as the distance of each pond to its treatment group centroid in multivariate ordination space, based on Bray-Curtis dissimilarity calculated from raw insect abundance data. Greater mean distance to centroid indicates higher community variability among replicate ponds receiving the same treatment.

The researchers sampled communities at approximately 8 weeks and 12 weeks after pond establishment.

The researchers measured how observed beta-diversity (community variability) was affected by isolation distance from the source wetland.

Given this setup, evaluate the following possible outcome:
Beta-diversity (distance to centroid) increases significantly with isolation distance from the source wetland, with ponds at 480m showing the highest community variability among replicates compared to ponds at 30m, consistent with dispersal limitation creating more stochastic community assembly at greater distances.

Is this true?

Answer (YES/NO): NO